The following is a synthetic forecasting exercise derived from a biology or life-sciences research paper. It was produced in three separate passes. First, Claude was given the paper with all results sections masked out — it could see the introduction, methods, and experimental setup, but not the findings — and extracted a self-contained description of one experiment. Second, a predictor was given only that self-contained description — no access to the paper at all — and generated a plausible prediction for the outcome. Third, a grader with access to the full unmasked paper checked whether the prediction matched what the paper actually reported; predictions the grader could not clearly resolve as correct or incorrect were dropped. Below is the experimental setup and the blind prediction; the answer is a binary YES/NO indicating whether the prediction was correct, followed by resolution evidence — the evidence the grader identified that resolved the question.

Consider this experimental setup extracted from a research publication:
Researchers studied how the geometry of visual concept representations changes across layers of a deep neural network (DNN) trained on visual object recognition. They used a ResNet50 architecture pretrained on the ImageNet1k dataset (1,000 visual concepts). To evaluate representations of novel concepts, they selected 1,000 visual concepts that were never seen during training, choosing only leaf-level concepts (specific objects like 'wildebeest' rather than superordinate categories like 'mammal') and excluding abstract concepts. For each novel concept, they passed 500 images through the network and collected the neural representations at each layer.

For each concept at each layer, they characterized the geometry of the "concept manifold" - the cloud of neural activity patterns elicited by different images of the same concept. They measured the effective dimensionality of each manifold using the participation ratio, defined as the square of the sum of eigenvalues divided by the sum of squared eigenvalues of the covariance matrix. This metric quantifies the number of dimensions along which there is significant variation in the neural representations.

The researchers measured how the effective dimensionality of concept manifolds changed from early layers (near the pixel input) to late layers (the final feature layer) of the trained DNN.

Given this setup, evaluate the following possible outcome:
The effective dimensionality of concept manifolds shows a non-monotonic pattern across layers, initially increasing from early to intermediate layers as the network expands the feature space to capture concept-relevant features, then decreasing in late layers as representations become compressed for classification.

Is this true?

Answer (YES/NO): YES